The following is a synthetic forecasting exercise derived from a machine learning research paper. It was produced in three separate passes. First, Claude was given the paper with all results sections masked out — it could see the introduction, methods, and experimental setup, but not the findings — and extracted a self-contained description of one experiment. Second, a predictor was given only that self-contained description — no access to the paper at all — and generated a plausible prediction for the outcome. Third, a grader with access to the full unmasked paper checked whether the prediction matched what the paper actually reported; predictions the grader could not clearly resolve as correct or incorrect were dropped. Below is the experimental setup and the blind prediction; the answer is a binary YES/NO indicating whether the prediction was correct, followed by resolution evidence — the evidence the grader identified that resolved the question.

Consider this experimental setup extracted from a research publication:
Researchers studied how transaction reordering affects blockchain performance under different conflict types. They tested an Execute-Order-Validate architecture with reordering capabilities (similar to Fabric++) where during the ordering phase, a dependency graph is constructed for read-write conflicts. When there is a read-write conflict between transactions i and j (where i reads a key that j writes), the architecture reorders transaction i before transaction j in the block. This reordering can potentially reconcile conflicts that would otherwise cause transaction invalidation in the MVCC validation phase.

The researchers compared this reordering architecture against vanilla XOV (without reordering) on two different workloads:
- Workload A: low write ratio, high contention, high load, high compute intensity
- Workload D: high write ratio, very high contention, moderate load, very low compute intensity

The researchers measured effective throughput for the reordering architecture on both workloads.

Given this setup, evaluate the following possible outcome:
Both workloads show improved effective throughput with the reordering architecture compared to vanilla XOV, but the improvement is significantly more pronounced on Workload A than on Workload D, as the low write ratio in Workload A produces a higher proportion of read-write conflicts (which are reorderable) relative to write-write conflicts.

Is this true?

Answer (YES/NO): NO